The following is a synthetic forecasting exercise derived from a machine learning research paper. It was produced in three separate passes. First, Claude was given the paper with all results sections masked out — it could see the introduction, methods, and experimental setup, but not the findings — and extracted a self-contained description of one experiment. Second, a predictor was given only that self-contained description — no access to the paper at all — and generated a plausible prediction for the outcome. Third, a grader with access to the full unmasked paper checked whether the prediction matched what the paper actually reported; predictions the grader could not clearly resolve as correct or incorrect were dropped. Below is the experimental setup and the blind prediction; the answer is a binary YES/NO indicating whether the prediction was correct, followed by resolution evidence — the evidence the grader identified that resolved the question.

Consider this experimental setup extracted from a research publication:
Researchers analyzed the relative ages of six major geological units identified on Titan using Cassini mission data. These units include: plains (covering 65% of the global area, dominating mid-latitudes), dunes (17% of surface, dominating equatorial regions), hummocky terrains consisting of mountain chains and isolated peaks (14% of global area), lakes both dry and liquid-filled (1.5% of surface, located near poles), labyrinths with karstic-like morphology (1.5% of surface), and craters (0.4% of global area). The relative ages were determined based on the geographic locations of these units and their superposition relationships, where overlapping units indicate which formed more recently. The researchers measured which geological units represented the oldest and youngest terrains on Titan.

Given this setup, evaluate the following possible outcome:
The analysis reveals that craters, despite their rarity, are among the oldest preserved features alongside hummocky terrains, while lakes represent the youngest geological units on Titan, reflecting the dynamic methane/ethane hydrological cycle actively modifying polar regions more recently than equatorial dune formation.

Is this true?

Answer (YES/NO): NO